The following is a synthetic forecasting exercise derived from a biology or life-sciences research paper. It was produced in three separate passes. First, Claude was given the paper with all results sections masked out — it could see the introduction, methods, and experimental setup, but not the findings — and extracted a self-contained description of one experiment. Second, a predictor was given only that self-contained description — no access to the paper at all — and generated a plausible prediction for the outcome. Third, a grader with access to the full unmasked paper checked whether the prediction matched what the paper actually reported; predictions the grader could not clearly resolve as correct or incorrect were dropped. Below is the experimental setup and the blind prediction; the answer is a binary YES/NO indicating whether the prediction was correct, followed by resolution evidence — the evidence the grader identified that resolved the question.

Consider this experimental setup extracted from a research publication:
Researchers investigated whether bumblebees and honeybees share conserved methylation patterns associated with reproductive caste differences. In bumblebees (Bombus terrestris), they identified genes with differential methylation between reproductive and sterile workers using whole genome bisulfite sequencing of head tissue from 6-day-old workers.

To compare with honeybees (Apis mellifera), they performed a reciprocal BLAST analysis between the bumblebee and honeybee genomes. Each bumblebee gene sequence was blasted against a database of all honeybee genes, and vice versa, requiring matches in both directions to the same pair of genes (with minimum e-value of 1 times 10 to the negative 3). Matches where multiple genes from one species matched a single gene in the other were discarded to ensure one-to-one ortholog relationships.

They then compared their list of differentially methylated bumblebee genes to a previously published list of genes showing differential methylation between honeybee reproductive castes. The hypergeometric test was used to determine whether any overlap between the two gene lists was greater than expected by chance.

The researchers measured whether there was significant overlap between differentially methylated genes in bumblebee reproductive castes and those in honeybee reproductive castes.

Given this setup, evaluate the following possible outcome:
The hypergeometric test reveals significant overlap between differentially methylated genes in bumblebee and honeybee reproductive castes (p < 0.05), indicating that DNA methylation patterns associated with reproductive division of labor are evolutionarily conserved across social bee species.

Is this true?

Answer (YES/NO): NO